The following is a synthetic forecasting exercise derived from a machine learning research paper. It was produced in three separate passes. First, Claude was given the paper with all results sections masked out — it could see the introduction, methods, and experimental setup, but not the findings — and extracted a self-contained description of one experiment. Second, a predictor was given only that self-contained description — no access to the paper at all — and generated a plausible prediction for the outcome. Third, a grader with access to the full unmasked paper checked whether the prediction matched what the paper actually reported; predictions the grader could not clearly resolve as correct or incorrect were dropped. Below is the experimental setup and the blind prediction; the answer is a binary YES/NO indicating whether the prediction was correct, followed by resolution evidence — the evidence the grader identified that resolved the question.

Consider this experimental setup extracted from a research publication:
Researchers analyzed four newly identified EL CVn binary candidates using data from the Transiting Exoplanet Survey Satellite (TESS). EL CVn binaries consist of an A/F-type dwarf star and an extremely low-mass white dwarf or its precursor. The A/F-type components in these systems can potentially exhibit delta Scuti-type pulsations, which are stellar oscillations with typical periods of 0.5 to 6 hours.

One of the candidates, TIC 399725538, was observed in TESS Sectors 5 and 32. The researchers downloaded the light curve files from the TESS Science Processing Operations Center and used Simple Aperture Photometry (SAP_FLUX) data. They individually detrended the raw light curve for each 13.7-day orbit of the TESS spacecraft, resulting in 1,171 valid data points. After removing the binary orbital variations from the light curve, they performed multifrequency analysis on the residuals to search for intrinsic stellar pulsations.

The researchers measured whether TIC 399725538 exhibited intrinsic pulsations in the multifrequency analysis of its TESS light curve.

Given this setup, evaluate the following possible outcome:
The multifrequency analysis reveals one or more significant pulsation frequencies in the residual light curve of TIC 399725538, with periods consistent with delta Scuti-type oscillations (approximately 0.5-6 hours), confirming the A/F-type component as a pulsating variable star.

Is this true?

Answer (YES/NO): NO